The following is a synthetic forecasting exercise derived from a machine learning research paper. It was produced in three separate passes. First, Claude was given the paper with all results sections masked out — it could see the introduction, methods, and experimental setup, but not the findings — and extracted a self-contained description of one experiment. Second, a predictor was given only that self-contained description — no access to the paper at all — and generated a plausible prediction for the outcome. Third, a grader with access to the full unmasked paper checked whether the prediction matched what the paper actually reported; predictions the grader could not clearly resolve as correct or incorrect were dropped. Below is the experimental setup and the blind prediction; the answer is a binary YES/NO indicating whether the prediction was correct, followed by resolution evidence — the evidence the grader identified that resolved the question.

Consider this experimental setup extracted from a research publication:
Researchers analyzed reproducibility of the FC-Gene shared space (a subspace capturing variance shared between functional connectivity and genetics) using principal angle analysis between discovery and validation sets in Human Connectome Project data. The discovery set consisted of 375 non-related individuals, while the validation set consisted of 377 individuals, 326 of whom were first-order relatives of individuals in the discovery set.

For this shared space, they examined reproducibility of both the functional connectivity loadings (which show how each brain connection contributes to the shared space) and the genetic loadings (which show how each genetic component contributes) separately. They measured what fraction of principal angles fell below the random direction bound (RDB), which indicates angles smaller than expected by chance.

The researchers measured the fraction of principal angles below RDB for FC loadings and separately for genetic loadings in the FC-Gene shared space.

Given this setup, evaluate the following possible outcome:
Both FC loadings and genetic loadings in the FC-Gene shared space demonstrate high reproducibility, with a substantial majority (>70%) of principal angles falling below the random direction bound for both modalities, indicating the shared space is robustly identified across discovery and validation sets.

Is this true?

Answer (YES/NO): NO